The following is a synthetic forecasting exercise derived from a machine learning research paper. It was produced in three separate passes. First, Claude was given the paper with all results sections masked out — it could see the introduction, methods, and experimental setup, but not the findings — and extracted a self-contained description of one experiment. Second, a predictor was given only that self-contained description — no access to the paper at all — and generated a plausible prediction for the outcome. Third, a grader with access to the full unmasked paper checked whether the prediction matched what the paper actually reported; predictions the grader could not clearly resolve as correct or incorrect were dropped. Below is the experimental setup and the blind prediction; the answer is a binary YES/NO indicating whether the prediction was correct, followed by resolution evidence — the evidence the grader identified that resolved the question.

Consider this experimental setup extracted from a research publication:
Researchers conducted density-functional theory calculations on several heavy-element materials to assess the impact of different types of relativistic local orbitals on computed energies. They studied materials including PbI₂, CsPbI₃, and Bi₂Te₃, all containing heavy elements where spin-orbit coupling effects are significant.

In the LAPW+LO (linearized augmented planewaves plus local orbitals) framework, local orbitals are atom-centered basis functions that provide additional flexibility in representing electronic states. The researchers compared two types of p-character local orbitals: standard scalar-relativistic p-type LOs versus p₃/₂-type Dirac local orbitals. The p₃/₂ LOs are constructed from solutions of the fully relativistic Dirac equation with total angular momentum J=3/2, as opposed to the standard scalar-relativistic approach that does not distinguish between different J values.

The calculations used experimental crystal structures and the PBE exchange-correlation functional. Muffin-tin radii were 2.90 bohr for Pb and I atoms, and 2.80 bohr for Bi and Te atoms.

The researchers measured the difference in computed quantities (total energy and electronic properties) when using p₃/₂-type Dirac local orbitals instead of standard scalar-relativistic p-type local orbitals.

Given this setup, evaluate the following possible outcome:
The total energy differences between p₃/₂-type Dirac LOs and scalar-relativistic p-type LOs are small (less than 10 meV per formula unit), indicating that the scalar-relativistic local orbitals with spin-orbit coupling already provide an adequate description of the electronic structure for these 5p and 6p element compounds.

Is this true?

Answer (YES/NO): YES